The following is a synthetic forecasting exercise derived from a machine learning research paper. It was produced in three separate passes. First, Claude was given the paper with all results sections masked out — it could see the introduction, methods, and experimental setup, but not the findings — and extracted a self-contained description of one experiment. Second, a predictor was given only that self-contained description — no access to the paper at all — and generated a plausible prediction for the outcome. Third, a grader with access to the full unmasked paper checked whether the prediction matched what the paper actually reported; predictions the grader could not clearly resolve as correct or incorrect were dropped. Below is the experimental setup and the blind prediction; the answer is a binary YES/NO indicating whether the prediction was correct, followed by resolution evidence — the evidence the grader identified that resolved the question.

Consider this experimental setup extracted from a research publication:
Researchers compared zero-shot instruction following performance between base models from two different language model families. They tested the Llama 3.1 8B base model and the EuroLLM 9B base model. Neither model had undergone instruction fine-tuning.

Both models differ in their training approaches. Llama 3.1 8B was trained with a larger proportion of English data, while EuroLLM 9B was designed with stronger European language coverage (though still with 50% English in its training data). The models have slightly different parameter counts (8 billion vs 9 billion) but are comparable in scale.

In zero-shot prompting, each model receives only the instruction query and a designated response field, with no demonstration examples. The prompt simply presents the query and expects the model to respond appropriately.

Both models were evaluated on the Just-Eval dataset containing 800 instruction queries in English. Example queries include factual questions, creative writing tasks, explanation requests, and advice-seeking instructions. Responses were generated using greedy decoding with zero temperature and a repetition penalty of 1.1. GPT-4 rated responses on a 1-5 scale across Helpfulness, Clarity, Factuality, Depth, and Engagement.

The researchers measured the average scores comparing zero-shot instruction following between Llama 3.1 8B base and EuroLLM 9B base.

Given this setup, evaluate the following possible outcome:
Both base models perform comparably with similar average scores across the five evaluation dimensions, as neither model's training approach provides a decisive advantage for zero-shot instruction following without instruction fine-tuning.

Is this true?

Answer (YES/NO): NO